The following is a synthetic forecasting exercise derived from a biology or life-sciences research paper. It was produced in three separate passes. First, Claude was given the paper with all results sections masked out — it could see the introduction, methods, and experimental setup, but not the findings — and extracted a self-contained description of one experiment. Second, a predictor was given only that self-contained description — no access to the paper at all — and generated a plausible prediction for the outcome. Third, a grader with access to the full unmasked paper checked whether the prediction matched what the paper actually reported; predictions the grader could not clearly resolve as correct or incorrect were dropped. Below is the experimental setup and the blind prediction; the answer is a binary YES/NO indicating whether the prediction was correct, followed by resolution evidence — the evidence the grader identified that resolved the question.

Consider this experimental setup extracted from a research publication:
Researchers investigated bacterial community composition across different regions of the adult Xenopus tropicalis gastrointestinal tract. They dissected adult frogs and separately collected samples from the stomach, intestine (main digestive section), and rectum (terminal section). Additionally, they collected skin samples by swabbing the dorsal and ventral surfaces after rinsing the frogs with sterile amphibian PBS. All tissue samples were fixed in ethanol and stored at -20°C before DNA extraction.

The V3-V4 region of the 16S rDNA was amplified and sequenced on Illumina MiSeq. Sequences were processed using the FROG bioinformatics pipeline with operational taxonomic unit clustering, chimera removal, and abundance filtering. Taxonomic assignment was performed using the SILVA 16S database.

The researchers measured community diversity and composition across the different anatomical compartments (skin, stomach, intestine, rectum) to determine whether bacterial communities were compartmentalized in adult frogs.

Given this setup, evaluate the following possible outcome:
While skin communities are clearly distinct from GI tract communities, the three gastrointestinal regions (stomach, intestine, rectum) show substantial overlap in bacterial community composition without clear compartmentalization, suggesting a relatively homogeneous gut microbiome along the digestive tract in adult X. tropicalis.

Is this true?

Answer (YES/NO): NO